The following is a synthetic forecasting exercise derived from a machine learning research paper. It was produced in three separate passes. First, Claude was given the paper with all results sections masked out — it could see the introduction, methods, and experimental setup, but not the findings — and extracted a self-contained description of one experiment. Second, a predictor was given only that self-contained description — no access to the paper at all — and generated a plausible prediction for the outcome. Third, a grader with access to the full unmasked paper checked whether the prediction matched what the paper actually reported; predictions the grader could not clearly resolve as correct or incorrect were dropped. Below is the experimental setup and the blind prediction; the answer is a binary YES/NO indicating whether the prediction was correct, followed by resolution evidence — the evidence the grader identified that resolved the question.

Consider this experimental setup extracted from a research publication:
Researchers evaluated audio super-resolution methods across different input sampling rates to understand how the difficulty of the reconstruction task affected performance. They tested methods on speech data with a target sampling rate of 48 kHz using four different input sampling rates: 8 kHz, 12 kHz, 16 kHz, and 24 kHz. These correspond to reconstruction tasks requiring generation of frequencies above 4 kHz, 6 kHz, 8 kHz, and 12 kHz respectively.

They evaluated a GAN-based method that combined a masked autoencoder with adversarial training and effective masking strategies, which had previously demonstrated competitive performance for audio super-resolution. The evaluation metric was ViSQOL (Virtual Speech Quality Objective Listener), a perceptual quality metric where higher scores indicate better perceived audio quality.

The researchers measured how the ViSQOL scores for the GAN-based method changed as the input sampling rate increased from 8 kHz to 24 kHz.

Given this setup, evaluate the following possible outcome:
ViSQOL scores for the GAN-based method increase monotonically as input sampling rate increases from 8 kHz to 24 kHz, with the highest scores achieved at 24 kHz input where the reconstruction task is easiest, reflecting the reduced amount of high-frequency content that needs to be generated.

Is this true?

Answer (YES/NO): YES